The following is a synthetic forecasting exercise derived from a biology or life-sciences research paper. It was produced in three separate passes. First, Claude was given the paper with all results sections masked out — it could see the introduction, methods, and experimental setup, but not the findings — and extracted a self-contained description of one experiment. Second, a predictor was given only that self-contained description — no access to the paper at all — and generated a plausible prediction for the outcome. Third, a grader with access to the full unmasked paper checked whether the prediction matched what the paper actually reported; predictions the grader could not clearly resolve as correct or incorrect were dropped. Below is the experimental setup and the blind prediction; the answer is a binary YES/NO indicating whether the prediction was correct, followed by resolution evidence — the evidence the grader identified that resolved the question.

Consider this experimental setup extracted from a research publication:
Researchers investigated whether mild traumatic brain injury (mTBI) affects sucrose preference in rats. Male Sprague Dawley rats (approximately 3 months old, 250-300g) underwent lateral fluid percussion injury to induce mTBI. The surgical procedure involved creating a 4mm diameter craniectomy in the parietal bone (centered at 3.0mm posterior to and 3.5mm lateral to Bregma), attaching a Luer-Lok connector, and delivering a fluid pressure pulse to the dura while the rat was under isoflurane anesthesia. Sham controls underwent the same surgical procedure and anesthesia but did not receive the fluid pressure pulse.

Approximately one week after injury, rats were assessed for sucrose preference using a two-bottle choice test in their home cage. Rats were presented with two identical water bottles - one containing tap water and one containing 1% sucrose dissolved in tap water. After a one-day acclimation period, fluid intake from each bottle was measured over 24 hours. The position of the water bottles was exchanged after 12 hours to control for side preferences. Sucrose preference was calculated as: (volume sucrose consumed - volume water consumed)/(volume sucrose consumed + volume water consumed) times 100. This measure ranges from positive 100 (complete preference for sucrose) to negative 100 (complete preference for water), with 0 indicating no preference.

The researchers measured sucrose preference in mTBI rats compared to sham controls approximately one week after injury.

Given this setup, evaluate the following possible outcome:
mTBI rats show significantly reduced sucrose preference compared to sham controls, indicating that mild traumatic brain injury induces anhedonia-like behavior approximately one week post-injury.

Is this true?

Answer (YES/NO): NO